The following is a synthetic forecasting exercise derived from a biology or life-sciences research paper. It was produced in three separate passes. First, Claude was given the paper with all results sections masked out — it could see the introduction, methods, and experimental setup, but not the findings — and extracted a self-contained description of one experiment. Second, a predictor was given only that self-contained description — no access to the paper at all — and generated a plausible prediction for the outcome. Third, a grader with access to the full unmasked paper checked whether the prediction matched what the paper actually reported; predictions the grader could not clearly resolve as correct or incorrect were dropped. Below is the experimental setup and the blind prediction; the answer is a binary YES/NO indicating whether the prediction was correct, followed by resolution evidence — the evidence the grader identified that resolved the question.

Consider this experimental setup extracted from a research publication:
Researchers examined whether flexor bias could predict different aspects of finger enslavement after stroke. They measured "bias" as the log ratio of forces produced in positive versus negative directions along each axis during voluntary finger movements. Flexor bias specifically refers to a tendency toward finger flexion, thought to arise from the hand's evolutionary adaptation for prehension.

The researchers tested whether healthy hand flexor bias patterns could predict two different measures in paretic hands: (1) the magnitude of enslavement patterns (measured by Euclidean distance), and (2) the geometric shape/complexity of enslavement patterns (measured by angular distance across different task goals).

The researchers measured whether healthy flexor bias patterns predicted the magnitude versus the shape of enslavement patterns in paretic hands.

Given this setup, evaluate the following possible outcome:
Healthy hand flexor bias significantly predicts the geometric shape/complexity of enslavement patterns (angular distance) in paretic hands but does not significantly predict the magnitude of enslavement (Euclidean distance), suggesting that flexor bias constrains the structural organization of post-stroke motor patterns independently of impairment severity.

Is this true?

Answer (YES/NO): NO